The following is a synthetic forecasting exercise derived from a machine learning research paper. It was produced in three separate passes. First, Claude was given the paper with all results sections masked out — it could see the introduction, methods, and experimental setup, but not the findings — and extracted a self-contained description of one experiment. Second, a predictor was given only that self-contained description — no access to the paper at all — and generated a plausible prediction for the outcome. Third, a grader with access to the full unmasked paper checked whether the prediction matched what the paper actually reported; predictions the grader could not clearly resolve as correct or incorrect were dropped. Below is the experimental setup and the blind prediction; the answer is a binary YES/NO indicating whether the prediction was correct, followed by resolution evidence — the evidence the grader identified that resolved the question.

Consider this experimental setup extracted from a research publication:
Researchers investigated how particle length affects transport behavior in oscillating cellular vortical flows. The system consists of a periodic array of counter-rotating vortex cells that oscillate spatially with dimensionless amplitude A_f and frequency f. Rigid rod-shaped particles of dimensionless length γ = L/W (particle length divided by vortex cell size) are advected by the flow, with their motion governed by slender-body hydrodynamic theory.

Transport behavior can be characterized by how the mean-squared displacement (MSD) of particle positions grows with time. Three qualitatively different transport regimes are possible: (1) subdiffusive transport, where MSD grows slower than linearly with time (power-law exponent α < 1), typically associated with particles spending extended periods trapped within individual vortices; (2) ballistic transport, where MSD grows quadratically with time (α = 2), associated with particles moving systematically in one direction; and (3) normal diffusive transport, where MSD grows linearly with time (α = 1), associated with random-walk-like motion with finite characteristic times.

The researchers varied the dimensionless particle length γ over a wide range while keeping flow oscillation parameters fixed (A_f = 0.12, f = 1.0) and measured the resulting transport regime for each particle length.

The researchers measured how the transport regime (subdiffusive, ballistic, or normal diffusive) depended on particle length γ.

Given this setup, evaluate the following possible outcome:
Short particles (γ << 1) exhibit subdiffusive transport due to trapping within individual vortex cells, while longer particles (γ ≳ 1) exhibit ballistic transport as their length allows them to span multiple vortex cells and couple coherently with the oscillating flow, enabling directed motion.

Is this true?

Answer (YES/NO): NO